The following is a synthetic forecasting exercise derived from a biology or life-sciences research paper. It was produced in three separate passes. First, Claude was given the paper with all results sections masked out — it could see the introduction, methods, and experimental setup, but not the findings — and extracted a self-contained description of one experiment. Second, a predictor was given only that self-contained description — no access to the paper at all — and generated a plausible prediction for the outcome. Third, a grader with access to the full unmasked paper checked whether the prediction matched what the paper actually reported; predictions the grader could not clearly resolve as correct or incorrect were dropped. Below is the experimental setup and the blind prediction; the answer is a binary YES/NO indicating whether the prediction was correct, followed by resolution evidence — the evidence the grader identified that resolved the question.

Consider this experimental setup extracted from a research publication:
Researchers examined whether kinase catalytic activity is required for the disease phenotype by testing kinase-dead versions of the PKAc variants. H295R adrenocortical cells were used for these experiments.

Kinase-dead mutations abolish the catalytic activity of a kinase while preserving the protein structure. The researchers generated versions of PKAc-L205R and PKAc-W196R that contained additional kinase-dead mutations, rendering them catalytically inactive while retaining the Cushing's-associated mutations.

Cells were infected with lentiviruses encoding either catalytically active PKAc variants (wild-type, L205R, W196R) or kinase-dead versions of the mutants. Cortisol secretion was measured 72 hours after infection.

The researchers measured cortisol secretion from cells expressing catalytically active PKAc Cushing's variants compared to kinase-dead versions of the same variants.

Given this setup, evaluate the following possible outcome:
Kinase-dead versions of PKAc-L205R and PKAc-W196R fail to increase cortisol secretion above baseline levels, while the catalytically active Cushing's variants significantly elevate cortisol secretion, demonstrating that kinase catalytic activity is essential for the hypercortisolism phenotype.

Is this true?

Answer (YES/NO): YES